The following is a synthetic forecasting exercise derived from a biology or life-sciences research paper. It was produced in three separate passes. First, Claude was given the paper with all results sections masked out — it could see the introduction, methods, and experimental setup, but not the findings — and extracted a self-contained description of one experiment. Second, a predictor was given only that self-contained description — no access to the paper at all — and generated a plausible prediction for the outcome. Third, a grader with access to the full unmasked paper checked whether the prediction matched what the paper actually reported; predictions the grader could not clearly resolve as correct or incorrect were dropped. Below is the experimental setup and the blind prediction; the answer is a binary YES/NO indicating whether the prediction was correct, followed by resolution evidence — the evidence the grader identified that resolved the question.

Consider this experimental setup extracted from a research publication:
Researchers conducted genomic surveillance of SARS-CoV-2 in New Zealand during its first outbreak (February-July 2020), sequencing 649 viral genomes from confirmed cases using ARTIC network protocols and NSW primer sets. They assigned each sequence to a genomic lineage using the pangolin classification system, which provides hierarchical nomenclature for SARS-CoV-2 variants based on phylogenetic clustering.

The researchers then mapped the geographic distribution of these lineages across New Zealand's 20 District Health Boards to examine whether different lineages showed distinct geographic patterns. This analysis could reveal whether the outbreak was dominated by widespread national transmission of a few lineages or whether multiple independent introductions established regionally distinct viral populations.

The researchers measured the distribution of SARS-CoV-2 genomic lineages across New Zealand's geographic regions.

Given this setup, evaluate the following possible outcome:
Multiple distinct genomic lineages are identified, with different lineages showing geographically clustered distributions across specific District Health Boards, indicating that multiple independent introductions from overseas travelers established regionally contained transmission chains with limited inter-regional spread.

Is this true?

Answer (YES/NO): NO